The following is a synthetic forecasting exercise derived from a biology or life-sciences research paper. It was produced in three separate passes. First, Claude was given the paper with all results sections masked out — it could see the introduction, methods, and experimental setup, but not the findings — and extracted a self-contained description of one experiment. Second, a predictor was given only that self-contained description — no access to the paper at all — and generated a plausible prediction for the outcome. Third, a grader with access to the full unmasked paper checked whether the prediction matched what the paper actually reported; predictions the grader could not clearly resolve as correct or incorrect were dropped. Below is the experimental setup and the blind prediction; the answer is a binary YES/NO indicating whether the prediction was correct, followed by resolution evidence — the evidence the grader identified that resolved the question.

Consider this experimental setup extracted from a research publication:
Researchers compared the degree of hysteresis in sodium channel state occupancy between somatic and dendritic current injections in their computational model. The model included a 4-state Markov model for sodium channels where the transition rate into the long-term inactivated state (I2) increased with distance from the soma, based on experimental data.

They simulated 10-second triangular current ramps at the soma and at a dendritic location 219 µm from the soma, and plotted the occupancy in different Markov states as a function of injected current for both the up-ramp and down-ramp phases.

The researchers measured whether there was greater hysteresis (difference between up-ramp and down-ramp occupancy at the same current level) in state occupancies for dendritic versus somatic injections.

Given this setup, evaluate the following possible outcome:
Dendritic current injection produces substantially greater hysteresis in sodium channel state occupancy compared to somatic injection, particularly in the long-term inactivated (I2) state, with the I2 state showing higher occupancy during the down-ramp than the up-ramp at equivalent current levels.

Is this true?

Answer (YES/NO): YES